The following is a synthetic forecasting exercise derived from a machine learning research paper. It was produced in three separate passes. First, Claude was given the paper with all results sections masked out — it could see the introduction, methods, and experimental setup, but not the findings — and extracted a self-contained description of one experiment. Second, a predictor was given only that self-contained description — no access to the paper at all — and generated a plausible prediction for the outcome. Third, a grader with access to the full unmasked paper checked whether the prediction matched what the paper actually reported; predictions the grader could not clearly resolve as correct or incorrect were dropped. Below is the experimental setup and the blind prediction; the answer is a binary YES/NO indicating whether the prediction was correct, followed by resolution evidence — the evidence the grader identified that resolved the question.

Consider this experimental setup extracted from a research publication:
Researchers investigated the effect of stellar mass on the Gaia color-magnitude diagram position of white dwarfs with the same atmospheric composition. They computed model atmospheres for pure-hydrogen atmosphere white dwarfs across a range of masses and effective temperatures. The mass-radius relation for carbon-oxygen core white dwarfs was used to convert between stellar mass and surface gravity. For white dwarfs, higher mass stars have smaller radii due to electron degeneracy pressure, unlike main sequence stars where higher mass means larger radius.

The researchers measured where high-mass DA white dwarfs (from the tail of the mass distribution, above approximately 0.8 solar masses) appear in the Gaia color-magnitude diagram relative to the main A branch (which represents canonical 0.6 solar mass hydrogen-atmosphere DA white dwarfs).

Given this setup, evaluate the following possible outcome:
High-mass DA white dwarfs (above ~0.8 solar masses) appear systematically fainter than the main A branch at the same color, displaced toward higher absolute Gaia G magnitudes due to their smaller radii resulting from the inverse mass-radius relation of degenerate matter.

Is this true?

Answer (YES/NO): YES